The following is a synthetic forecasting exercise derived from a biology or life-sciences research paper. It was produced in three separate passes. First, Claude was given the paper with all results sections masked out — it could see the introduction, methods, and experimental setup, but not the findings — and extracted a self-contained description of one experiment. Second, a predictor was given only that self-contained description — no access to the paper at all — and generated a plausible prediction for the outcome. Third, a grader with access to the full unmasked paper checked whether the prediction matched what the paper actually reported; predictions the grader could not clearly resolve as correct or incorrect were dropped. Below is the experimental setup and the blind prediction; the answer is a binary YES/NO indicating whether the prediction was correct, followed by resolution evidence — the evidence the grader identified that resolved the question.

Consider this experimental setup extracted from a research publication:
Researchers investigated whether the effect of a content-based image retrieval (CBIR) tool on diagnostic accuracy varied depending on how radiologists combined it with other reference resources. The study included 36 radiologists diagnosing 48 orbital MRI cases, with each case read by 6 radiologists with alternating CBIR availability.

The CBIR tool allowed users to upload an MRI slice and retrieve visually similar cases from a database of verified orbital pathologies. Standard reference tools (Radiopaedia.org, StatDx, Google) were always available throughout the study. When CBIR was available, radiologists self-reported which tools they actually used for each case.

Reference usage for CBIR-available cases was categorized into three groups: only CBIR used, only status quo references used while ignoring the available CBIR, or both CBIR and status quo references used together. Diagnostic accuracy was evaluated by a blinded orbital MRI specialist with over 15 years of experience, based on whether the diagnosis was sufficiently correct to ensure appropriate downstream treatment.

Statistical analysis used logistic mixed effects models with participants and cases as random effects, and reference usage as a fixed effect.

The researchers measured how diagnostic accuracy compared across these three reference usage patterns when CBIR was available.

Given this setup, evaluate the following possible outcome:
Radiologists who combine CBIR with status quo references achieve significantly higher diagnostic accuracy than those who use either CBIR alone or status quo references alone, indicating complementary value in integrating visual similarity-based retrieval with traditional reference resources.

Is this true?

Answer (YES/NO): NO